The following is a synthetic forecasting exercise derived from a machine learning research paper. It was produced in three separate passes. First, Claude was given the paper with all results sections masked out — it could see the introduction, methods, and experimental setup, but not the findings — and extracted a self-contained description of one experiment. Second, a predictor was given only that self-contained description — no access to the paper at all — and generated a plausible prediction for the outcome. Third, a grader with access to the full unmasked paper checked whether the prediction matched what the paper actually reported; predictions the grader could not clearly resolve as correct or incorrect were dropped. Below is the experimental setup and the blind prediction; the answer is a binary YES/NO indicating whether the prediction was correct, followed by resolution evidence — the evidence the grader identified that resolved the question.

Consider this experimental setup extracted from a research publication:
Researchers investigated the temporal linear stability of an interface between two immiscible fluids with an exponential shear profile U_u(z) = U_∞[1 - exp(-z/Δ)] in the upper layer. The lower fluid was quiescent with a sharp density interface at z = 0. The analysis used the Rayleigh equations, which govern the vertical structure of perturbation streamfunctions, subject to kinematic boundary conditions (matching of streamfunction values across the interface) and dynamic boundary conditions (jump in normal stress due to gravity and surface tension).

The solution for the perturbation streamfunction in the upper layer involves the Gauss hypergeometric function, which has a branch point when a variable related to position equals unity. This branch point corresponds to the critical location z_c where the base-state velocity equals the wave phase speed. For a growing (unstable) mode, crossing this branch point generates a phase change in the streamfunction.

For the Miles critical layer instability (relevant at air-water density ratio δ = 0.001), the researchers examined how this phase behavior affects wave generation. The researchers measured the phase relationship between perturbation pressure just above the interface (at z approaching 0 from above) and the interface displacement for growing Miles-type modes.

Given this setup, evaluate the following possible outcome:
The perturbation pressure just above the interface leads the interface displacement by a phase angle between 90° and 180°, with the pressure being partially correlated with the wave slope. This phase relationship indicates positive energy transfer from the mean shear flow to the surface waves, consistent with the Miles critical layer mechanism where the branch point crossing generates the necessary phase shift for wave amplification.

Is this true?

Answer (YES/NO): NO